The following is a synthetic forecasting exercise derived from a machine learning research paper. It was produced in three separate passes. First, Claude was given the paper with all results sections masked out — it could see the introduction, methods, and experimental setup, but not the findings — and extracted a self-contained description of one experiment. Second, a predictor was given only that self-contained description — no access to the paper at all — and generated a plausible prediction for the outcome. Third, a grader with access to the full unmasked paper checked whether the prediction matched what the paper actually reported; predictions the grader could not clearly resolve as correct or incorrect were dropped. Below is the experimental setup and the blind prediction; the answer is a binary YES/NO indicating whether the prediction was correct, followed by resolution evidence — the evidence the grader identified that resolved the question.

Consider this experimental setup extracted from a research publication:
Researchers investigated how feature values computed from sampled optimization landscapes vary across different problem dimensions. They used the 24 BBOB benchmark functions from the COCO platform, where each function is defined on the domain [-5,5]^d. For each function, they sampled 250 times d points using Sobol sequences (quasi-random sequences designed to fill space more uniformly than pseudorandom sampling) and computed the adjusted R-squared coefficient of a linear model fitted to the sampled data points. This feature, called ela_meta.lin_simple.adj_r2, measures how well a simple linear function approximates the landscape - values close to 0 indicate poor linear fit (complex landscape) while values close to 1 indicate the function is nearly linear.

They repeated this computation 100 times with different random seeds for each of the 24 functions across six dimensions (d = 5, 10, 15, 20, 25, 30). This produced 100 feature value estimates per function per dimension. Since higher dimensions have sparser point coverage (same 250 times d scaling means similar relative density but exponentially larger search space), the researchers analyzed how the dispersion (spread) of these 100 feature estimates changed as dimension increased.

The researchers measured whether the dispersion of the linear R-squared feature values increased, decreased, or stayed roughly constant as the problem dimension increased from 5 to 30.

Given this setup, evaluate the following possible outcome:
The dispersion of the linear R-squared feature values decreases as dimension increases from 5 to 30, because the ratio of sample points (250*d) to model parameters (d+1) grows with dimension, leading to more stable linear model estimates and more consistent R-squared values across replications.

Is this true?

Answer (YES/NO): YES